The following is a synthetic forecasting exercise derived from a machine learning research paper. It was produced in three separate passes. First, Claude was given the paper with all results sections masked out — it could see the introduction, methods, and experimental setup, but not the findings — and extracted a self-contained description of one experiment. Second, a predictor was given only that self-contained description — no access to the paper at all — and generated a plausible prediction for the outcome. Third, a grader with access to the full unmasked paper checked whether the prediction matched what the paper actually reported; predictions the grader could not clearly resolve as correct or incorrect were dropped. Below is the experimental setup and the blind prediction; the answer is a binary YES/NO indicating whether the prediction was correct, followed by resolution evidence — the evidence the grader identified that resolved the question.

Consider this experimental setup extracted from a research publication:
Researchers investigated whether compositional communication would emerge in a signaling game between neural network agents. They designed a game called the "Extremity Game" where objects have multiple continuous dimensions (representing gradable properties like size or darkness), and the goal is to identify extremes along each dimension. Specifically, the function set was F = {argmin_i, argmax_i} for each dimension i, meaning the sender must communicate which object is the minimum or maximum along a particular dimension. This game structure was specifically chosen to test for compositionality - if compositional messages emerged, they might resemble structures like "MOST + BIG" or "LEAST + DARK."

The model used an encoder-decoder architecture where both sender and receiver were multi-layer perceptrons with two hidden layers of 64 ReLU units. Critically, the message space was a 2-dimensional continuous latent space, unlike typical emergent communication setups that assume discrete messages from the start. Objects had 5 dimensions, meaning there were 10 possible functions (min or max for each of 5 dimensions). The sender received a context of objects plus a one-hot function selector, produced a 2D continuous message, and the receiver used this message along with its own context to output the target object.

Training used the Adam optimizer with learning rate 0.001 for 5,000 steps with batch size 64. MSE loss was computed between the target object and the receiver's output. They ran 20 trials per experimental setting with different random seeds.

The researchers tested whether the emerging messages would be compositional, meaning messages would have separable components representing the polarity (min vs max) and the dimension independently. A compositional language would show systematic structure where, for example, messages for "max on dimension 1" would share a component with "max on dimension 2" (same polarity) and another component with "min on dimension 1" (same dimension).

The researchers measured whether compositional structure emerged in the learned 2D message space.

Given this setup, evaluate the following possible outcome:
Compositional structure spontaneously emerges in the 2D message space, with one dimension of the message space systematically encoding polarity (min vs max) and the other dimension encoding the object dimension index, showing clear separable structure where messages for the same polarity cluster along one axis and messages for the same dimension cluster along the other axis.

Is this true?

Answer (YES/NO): NO